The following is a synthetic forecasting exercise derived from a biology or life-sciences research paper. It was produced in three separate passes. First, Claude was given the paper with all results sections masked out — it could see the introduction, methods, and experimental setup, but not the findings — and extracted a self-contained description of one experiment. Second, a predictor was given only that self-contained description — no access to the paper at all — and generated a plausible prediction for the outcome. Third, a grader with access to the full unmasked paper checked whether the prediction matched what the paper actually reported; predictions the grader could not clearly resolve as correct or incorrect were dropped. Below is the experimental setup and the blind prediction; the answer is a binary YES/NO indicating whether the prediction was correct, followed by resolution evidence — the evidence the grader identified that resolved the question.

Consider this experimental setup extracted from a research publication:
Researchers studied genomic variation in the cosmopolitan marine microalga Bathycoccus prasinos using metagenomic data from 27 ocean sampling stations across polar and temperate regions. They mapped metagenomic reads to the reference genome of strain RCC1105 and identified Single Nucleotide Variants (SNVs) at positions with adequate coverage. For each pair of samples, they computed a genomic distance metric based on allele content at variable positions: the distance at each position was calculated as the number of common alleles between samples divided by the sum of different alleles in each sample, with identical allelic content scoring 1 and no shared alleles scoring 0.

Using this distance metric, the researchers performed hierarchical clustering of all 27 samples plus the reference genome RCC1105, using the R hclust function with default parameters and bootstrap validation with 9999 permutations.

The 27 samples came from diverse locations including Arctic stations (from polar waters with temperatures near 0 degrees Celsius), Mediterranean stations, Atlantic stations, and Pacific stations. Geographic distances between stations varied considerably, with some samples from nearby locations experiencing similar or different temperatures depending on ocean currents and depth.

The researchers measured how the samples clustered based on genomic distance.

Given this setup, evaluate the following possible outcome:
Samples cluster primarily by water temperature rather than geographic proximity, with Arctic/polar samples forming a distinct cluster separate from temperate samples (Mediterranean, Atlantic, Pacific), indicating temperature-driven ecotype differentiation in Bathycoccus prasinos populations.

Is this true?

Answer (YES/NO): YES